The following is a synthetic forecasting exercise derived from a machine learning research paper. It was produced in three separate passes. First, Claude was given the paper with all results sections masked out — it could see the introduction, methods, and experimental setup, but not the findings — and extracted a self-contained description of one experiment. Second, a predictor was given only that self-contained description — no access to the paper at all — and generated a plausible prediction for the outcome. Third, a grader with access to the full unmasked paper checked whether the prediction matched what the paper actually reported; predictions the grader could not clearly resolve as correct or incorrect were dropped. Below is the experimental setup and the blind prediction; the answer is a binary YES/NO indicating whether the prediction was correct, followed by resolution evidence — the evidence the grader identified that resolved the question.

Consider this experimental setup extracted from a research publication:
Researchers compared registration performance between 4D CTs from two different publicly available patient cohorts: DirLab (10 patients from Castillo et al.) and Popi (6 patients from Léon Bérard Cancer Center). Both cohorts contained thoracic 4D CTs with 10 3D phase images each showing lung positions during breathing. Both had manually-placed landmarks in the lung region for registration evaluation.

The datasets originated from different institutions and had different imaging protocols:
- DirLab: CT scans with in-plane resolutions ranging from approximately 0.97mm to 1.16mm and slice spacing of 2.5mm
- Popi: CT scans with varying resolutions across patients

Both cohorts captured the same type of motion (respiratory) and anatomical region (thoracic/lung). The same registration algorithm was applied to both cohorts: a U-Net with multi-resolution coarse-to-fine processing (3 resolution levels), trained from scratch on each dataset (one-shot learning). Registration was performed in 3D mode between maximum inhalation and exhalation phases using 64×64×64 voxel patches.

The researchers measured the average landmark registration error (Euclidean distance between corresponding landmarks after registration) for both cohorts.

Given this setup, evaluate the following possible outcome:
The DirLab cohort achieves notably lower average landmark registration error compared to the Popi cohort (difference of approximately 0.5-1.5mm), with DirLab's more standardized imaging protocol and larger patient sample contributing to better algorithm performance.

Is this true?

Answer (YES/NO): NO